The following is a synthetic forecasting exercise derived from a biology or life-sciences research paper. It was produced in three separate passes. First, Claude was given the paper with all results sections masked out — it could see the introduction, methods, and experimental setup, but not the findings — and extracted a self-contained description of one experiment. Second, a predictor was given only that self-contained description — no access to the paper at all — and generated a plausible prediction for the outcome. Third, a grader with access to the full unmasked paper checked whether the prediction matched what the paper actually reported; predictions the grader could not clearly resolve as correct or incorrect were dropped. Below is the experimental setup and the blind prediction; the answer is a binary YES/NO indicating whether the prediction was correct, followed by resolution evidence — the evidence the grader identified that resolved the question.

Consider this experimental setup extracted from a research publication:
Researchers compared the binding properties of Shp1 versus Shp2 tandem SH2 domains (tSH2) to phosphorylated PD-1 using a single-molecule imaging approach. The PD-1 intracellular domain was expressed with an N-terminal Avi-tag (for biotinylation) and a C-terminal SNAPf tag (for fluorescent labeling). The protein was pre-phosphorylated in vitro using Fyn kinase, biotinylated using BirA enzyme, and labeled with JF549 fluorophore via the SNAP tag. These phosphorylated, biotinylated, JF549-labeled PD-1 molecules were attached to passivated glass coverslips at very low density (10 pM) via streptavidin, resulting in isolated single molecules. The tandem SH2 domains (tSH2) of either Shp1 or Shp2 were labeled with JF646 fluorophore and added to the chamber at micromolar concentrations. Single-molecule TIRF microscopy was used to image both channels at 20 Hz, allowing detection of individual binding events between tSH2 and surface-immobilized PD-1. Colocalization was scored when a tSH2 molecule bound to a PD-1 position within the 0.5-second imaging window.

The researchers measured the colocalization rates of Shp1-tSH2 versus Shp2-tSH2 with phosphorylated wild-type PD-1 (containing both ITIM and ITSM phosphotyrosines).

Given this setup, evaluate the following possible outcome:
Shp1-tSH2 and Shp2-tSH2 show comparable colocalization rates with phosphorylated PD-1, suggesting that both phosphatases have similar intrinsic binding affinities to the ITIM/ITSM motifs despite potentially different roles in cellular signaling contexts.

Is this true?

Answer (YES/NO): NO